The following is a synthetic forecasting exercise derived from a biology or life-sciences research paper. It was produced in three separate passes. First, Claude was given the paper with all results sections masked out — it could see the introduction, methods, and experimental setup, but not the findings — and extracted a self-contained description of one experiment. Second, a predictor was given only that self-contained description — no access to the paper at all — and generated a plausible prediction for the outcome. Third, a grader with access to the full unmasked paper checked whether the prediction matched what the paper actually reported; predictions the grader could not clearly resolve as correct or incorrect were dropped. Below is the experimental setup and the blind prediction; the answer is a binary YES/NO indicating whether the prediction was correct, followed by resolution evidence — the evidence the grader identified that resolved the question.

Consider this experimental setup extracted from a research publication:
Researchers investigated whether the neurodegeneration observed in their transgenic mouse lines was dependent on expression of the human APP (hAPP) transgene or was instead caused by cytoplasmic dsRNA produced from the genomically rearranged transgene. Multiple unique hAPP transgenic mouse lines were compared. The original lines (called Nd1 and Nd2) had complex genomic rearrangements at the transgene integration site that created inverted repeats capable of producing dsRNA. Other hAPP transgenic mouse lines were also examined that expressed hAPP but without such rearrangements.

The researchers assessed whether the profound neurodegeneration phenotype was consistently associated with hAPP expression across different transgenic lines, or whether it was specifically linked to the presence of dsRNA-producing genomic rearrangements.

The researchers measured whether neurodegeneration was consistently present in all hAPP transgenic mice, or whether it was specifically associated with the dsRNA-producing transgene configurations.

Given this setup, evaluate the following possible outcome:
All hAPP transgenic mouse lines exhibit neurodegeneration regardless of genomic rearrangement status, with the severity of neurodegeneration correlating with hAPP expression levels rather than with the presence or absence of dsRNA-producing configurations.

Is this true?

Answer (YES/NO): NO